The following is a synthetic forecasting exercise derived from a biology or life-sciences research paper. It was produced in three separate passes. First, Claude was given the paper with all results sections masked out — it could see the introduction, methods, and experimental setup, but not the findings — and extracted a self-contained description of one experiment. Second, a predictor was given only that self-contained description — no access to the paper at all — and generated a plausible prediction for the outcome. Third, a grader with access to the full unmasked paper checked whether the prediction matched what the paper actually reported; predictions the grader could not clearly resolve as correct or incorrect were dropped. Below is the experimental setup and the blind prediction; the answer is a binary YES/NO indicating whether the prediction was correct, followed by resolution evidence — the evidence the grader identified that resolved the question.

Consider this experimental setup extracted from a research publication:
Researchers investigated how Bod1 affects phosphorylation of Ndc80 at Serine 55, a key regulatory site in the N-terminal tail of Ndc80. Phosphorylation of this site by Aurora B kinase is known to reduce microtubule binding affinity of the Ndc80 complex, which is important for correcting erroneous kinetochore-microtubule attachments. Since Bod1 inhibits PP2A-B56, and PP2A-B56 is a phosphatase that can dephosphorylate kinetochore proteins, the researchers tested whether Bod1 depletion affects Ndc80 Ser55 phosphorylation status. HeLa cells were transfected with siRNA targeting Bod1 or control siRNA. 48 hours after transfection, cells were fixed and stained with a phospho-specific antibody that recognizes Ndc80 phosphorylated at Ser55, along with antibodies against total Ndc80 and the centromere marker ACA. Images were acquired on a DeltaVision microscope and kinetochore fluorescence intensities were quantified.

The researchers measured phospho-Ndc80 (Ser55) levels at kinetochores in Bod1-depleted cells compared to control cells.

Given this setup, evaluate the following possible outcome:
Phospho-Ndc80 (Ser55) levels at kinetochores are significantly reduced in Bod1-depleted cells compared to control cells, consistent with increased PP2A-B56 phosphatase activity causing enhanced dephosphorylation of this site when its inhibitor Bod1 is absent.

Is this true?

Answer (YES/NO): YES